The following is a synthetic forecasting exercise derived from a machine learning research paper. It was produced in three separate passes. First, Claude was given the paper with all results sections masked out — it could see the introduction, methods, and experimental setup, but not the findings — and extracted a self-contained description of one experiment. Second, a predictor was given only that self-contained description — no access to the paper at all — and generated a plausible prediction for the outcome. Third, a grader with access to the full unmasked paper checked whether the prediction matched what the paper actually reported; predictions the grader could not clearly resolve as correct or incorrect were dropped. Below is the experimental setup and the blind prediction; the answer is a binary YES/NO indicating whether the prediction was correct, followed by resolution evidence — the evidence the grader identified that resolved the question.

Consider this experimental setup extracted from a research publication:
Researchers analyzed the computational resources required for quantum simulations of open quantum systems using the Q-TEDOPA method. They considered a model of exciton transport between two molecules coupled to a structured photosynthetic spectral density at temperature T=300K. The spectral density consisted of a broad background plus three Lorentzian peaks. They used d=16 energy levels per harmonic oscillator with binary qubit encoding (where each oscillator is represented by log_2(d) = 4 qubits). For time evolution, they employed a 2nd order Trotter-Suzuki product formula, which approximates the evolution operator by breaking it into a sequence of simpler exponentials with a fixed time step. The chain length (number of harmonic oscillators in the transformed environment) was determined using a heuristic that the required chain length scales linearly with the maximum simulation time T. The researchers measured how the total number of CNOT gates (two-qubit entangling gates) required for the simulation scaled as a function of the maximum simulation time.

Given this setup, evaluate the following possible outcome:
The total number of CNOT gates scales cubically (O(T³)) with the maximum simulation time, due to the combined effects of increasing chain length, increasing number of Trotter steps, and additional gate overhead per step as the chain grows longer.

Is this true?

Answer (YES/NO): NO